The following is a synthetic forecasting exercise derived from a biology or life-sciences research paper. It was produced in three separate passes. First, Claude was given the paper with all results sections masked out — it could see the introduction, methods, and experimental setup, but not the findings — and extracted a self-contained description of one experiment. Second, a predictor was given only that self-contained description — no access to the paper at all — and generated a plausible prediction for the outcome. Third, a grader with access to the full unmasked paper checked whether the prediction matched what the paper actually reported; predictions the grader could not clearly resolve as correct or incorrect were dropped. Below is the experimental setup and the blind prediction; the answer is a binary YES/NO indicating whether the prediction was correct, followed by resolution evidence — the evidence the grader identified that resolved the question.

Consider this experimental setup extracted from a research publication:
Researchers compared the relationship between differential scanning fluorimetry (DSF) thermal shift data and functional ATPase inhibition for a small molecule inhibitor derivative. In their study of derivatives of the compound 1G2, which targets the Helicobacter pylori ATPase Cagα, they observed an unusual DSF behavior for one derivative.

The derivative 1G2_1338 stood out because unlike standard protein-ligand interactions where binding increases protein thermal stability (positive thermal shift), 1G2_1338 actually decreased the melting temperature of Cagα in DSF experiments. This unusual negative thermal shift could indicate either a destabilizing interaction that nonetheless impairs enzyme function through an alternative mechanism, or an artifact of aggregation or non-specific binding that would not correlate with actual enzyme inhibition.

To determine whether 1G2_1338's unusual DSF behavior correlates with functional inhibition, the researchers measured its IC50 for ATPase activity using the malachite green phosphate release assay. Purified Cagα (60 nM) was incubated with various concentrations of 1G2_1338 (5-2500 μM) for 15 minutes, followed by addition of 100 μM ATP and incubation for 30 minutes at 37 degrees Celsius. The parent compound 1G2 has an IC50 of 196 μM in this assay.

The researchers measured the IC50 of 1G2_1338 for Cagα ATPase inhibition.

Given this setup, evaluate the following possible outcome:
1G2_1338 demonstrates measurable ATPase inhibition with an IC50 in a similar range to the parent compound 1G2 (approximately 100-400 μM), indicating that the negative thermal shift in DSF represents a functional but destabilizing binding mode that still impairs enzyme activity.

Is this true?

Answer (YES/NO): NO